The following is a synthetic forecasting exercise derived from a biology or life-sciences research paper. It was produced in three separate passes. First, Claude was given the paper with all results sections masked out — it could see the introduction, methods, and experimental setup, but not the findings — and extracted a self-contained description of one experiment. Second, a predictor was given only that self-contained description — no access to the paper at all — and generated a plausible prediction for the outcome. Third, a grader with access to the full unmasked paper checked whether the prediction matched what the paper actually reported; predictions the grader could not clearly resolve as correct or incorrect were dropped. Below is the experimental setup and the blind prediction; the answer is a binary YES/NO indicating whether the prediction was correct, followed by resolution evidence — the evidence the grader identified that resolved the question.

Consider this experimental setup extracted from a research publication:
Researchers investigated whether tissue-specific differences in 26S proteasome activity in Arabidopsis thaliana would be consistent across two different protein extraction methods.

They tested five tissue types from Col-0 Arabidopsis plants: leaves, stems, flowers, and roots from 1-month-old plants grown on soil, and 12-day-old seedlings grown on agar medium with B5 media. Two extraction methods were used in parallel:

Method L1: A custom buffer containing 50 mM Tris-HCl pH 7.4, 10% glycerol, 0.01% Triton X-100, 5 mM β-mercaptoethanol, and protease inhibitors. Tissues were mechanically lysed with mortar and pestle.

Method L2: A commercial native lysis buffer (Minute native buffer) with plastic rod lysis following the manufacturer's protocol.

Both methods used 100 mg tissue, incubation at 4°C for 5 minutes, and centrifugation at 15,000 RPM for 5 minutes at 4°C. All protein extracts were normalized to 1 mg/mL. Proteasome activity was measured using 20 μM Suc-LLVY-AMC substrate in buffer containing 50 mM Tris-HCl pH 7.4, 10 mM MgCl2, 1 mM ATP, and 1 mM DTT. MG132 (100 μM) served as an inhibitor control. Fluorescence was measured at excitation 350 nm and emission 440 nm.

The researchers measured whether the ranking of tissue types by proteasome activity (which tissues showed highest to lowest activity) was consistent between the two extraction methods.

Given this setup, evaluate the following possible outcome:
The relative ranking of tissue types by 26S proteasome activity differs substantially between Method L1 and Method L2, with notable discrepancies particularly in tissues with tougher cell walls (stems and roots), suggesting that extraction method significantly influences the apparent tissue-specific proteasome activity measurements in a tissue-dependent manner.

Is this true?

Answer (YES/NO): YES